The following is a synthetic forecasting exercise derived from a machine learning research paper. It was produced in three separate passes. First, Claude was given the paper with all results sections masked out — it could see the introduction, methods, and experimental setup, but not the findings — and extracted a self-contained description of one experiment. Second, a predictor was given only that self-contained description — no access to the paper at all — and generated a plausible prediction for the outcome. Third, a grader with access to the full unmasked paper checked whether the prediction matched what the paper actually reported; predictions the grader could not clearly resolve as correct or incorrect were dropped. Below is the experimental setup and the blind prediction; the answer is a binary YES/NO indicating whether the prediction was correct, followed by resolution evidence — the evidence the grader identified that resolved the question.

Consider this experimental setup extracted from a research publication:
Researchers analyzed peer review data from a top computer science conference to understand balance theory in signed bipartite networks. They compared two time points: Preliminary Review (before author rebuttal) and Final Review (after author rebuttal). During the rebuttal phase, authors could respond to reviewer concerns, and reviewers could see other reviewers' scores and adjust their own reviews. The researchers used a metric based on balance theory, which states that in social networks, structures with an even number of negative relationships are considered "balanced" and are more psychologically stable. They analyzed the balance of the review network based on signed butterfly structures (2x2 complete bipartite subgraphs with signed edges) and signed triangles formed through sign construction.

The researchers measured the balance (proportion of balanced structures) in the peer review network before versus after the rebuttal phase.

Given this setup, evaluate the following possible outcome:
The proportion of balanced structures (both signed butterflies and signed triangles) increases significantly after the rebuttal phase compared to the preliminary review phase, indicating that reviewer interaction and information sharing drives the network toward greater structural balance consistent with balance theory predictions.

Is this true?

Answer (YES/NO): YES